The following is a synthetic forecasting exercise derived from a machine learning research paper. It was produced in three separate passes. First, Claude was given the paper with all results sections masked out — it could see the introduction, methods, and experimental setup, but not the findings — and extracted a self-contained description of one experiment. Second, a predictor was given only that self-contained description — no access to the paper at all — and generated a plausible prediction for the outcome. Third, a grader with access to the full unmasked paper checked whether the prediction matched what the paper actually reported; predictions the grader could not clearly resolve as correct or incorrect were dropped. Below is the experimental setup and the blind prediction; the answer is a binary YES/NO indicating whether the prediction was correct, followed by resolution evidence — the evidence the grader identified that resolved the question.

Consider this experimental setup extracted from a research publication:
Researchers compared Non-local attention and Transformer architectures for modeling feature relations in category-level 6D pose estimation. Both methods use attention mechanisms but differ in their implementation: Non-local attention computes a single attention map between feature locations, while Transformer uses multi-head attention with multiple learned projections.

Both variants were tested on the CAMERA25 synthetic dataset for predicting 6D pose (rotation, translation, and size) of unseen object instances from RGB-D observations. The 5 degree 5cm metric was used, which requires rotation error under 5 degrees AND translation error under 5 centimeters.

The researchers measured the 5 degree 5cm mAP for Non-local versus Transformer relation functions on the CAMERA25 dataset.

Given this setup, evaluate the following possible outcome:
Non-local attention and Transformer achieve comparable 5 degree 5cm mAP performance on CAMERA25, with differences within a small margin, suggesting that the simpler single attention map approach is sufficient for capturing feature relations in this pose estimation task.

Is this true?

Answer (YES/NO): NO